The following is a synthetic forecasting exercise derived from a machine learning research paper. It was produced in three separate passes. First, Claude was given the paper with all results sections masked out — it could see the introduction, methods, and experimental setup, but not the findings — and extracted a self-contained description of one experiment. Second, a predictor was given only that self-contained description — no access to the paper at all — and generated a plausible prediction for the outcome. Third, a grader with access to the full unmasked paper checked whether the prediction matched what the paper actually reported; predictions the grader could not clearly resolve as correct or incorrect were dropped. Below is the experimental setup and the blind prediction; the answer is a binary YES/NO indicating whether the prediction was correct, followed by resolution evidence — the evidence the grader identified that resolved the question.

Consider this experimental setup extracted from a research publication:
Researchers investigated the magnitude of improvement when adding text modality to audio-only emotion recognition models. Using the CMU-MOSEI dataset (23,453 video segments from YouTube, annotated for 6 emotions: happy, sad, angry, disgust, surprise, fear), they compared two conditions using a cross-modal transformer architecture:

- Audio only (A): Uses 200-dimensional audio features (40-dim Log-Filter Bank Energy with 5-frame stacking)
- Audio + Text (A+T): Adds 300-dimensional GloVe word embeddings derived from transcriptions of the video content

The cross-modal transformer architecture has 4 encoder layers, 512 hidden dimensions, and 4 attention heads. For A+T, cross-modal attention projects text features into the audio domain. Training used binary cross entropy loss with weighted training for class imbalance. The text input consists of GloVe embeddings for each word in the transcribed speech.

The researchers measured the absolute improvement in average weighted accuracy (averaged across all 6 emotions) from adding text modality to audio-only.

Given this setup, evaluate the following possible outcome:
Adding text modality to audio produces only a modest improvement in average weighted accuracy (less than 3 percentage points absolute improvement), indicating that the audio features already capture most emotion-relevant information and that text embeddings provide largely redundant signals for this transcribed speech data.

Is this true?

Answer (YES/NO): NO